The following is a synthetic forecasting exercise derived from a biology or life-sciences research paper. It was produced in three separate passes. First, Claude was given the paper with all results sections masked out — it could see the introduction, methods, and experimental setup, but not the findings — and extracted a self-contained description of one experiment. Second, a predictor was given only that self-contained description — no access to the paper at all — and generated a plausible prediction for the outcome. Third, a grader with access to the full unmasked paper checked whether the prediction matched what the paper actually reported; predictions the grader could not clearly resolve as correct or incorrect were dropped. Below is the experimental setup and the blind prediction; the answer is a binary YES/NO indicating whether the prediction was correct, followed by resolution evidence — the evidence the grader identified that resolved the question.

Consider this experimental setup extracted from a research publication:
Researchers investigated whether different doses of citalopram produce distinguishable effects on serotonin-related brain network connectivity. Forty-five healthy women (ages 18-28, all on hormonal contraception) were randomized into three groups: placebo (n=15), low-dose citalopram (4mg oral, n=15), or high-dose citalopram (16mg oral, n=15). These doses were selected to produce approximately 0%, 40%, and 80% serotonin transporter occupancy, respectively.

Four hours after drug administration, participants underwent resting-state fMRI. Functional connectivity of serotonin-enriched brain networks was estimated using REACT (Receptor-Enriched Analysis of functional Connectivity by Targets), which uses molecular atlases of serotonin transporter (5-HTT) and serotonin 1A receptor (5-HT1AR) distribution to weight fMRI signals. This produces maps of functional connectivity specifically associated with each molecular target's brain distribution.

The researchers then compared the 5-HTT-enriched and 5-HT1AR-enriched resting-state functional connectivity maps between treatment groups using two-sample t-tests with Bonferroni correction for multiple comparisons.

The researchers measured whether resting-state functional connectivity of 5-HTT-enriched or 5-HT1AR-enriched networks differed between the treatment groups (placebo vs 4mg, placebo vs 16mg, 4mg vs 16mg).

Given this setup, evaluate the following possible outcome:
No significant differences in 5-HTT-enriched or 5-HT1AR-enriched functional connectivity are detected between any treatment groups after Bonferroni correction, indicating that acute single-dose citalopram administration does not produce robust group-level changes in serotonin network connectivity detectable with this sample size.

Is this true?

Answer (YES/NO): NO